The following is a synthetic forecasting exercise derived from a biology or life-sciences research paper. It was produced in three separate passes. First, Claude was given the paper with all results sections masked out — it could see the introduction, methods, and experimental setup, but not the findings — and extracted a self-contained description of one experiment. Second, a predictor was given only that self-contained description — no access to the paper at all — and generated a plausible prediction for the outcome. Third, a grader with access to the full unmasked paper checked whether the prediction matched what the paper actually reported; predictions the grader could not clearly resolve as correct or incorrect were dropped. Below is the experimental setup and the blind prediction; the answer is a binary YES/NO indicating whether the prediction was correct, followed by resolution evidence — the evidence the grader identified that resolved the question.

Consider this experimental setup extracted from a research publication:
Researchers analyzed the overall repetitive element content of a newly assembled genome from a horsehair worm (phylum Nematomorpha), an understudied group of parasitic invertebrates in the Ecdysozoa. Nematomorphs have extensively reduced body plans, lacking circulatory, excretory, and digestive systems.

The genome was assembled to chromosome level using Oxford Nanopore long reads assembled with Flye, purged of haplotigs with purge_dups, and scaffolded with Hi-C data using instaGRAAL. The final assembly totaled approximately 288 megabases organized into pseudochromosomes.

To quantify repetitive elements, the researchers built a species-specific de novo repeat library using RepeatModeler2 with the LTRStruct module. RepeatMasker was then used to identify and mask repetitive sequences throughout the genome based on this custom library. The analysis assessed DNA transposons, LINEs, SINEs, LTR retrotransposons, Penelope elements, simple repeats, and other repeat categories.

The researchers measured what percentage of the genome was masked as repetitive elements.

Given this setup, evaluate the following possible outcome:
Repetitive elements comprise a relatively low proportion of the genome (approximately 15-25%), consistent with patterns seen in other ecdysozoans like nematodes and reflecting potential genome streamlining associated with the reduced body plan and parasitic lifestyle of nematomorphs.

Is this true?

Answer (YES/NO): NO